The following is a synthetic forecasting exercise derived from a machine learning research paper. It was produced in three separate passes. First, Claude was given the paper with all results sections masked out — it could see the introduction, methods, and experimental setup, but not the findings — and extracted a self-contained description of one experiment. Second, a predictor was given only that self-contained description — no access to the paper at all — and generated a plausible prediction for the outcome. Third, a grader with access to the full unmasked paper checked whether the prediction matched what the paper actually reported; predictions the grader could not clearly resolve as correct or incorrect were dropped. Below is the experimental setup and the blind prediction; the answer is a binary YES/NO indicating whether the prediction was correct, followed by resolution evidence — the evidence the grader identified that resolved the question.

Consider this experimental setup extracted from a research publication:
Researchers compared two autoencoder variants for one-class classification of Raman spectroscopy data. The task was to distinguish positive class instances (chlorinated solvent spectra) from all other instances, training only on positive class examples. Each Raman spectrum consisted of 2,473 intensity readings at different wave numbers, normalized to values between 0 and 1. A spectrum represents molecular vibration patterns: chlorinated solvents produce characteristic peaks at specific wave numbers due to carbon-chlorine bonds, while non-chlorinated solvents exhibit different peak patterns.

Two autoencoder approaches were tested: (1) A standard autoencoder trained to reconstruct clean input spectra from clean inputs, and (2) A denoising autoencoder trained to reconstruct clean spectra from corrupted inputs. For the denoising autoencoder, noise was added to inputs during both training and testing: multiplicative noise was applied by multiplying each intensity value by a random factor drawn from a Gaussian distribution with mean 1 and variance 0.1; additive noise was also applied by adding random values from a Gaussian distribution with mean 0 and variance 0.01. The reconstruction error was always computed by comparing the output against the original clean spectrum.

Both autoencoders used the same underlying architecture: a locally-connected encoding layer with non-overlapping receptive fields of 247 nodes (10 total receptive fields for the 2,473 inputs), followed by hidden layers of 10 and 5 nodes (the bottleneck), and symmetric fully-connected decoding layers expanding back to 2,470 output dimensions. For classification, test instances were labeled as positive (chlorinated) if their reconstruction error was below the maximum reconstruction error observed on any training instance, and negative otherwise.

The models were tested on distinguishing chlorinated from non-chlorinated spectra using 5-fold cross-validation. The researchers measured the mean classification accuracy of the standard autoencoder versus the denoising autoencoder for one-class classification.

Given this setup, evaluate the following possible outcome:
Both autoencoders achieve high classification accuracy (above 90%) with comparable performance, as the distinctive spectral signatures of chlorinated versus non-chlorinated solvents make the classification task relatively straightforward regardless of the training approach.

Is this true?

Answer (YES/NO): NO